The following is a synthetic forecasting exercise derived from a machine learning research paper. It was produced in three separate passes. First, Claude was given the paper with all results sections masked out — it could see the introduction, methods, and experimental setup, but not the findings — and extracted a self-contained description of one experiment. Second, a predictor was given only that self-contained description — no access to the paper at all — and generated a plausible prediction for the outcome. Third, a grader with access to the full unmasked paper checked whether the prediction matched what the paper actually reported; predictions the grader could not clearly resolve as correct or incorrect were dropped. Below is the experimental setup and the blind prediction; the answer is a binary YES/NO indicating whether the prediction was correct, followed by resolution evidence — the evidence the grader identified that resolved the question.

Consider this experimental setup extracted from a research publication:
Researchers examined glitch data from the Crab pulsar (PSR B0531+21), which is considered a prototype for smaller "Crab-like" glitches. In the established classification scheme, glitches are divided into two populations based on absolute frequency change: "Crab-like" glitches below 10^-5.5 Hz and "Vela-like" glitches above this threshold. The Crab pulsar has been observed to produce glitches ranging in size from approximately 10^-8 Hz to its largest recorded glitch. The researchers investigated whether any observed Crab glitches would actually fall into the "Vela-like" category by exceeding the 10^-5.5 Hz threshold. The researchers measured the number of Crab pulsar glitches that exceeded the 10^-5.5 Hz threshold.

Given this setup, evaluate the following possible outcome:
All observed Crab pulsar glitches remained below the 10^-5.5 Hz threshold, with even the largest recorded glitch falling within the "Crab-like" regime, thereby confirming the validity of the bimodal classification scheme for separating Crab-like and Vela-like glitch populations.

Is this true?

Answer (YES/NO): NO